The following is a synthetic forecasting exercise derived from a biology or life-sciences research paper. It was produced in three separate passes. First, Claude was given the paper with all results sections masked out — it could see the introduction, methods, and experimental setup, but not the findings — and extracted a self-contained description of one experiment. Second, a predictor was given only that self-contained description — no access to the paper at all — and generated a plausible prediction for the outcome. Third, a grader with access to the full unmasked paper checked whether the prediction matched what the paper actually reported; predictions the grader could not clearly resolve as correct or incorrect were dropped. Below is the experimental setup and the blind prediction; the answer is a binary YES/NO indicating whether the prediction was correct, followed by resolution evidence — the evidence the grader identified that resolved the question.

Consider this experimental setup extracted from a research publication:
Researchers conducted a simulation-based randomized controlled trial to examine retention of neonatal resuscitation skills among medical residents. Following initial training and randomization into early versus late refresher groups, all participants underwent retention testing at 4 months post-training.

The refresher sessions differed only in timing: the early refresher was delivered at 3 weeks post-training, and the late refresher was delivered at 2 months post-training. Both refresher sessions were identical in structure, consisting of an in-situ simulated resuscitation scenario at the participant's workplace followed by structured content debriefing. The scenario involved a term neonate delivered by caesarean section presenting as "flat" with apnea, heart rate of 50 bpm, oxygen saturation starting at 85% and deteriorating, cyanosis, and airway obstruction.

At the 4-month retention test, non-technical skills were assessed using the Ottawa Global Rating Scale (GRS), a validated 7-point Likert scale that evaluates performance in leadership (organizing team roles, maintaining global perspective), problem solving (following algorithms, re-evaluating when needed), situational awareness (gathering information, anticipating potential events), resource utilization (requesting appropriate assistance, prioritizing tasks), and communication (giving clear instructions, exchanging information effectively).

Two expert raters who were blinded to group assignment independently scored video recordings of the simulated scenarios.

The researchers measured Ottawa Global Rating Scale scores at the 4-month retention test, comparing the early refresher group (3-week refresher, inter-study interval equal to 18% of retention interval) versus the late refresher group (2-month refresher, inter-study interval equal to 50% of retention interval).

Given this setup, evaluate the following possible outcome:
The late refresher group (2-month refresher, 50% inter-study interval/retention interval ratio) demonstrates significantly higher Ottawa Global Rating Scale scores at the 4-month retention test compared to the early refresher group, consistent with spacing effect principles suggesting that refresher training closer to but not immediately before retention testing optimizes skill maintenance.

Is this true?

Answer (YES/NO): NO